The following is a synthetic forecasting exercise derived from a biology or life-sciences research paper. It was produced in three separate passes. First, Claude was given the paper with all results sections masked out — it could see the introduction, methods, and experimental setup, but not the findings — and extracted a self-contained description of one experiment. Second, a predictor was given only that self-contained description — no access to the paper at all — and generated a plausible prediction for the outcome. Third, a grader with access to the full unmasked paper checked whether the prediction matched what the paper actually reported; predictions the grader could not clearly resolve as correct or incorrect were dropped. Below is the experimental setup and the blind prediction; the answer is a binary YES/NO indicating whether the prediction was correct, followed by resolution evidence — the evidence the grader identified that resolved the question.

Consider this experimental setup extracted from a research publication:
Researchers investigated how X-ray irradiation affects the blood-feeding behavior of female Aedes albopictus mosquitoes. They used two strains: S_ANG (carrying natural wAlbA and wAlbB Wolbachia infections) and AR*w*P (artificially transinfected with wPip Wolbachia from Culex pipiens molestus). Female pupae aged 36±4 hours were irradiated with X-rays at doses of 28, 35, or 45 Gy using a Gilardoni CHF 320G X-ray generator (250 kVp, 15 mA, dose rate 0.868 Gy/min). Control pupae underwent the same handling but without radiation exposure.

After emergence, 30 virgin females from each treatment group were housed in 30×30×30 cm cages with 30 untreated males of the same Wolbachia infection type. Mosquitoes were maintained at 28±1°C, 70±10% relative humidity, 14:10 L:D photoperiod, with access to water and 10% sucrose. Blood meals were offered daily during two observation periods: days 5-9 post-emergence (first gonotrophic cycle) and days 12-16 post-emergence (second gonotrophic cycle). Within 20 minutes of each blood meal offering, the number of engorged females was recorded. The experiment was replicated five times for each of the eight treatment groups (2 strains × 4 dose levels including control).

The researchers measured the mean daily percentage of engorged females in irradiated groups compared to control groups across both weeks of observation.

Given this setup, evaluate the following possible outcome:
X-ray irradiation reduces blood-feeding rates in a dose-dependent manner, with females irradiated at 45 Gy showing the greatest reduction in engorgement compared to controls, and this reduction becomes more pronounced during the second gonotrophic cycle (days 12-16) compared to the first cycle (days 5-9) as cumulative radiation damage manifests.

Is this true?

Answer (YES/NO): NO